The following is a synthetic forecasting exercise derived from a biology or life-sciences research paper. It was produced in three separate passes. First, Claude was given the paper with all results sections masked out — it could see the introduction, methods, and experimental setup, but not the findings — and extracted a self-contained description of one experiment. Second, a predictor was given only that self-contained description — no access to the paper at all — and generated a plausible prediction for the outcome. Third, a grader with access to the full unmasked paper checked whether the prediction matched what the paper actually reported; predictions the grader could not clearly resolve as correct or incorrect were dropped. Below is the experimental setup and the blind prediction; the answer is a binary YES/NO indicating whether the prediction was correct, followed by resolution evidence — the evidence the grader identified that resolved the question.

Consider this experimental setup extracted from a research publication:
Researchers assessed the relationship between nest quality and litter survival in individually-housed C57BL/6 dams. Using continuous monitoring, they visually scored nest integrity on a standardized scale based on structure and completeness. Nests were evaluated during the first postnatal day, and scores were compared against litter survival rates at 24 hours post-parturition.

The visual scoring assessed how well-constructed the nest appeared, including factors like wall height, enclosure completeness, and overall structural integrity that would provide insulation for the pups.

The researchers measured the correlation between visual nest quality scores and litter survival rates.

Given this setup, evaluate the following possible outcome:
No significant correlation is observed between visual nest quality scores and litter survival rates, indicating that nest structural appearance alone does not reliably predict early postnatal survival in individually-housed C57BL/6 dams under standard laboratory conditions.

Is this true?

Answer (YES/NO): NO